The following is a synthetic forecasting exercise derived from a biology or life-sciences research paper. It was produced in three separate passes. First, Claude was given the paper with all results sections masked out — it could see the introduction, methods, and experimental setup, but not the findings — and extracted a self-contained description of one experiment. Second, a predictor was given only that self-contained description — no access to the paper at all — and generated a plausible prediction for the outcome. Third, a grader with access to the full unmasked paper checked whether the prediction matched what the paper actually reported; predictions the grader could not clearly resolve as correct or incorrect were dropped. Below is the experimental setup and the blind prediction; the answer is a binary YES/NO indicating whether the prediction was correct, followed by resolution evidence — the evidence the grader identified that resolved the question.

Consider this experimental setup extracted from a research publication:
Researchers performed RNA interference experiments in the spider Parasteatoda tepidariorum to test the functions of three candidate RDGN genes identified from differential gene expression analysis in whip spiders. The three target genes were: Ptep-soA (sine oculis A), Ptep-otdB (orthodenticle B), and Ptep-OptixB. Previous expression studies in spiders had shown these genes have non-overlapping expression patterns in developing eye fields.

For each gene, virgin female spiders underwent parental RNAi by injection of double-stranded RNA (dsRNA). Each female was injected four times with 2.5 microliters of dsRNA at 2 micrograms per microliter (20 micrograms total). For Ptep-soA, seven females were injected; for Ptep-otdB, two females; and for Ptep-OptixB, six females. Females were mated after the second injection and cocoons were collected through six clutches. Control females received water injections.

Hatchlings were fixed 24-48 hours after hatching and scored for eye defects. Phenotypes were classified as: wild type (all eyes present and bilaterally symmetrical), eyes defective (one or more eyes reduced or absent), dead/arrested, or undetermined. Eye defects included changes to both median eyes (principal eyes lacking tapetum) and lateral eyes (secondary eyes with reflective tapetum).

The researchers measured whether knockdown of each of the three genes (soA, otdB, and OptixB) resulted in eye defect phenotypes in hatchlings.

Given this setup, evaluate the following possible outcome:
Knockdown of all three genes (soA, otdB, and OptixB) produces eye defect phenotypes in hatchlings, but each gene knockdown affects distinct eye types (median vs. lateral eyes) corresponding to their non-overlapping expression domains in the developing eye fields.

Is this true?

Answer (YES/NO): NO